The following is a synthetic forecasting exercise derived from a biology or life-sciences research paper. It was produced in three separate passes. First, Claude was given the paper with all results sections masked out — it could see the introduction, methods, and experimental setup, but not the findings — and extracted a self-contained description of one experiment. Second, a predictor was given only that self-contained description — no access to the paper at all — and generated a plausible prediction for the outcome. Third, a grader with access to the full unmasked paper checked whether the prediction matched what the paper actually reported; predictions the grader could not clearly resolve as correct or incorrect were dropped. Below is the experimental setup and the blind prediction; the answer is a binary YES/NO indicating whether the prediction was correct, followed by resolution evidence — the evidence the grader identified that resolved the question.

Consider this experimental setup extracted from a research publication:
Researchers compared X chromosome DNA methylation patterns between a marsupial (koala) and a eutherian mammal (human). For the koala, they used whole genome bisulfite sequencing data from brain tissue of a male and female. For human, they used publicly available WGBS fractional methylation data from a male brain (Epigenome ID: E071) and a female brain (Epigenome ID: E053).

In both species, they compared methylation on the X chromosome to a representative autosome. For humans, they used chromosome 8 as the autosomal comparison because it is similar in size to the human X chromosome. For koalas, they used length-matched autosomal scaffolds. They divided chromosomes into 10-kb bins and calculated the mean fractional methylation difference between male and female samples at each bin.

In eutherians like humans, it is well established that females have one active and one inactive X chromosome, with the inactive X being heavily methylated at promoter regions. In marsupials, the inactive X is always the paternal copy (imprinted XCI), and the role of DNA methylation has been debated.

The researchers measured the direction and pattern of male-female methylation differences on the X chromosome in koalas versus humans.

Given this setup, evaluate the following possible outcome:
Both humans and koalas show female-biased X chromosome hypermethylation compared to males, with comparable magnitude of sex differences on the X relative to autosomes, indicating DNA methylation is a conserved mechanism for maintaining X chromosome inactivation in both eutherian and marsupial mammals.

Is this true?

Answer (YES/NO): NO